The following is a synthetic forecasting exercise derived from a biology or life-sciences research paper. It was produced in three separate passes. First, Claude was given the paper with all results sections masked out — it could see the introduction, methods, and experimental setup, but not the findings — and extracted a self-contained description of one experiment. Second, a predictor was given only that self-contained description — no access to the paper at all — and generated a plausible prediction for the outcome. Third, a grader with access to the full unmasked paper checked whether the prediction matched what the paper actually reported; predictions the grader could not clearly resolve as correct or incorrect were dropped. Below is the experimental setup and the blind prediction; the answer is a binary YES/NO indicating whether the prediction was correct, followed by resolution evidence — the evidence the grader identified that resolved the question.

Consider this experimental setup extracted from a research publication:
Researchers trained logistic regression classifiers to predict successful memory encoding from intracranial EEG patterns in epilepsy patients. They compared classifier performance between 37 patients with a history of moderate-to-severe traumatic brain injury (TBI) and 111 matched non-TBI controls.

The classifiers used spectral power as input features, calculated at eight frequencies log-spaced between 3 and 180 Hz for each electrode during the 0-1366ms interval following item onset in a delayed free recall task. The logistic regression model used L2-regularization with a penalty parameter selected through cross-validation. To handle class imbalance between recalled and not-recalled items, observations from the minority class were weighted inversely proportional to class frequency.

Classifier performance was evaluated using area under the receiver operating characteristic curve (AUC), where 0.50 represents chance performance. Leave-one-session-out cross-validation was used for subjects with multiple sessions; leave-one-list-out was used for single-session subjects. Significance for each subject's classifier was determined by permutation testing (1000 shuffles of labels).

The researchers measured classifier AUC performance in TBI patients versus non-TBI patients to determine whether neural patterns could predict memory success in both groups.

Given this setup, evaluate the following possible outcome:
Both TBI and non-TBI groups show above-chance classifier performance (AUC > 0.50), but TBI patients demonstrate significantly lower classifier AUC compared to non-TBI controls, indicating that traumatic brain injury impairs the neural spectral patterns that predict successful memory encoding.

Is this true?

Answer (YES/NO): NO